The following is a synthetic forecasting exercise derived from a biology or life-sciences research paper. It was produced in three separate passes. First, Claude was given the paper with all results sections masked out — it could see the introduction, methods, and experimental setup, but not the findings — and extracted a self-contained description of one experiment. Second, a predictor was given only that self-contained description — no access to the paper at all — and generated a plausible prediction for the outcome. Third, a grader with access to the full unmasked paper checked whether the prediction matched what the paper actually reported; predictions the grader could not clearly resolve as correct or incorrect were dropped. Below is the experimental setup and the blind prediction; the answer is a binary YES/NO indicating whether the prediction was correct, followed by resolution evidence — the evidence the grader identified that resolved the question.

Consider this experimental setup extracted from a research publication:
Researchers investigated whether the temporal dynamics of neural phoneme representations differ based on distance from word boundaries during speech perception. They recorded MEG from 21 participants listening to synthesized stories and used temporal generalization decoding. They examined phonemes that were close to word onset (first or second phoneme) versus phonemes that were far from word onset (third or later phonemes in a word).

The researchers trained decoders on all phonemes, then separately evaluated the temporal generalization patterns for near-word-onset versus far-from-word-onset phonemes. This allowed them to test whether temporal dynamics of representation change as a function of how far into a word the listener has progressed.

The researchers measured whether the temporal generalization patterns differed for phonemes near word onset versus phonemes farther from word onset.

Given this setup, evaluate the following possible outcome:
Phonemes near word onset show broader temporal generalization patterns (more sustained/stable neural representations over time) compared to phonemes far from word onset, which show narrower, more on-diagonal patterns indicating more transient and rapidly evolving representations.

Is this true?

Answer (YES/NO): NO